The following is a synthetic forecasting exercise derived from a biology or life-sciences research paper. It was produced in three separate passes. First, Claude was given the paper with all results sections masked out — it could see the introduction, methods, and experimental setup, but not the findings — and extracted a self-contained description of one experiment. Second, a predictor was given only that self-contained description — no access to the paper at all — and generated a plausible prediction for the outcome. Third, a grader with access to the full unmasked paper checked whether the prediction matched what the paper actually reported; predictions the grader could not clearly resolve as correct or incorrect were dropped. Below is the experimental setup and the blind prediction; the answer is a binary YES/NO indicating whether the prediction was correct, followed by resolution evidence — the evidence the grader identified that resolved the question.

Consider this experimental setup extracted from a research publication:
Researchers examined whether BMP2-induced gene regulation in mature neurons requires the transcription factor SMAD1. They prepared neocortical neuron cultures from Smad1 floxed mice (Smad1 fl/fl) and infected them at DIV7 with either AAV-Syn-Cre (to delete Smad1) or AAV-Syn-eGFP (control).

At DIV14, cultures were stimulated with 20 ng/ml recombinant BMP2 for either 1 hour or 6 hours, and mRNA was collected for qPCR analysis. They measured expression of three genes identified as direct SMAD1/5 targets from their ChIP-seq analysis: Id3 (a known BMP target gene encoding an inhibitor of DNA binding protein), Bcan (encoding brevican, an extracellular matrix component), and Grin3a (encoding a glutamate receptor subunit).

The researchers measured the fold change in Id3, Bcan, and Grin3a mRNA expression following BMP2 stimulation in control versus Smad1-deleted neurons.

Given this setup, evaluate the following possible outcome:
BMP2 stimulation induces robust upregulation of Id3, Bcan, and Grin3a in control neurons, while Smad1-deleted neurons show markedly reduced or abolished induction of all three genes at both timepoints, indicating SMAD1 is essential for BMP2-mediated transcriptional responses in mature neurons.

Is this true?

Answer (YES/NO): YES